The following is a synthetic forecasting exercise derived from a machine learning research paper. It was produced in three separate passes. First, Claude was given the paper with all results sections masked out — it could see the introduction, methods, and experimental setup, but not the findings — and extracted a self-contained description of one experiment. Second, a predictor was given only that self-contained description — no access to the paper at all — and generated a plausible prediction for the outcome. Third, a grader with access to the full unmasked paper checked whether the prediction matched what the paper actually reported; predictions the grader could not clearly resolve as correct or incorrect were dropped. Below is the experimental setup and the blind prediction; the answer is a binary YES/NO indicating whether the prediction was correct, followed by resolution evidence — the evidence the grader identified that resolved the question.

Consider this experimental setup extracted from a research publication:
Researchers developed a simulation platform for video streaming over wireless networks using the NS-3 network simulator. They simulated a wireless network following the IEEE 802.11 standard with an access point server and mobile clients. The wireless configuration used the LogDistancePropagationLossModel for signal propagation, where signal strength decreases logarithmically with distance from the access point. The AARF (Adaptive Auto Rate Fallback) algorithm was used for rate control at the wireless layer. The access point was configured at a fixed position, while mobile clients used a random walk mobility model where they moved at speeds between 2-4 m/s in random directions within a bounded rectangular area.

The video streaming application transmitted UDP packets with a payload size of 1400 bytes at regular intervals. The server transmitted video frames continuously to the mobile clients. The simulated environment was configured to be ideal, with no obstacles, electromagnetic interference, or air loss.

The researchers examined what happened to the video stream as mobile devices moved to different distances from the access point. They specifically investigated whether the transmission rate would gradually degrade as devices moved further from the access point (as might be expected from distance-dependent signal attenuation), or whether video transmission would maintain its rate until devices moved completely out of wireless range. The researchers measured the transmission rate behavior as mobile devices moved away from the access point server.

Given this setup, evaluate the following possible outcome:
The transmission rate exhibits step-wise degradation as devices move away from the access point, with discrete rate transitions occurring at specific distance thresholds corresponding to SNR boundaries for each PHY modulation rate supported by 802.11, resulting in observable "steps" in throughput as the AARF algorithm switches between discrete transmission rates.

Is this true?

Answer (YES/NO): NO